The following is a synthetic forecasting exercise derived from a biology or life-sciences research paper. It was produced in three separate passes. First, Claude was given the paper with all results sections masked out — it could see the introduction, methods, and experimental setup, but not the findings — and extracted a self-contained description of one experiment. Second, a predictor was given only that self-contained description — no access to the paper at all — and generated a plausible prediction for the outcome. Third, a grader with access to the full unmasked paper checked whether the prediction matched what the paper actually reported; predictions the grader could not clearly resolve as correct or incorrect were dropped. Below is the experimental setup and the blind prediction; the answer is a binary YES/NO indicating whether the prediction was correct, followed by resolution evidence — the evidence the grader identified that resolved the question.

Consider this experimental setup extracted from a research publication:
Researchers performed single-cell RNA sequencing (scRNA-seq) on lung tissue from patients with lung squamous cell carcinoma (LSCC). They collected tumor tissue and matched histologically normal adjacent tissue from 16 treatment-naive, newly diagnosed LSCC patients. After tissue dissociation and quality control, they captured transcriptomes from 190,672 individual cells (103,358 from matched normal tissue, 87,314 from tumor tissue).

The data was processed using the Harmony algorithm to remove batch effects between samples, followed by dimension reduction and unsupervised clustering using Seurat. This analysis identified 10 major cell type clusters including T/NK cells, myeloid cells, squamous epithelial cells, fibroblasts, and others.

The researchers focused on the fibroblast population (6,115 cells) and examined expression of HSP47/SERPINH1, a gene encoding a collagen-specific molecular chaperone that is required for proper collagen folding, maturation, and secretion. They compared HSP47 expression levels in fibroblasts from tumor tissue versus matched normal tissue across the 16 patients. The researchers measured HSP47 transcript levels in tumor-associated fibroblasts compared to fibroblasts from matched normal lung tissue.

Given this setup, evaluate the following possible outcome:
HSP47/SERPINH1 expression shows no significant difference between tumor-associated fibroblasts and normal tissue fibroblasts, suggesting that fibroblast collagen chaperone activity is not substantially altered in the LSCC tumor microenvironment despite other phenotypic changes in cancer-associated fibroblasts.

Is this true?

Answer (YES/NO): NO